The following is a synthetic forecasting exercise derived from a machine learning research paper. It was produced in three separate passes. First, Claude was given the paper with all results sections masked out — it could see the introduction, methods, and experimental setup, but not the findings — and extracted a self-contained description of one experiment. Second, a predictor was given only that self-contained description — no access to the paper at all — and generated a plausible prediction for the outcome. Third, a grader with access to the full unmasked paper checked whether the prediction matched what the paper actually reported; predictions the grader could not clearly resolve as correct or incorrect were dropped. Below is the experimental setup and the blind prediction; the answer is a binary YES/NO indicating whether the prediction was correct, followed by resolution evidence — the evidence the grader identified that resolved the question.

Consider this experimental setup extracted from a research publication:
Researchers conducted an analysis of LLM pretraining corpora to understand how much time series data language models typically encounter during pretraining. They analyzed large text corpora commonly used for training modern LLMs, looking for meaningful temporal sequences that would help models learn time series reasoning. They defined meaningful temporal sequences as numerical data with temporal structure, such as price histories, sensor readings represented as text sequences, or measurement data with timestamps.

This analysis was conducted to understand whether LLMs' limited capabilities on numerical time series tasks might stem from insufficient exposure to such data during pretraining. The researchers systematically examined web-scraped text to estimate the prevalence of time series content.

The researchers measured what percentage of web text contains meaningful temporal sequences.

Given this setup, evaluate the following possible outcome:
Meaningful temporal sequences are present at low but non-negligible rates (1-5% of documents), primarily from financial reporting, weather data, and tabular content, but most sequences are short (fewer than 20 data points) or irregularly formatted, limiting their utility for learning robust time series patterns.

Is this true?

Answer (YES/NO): NO